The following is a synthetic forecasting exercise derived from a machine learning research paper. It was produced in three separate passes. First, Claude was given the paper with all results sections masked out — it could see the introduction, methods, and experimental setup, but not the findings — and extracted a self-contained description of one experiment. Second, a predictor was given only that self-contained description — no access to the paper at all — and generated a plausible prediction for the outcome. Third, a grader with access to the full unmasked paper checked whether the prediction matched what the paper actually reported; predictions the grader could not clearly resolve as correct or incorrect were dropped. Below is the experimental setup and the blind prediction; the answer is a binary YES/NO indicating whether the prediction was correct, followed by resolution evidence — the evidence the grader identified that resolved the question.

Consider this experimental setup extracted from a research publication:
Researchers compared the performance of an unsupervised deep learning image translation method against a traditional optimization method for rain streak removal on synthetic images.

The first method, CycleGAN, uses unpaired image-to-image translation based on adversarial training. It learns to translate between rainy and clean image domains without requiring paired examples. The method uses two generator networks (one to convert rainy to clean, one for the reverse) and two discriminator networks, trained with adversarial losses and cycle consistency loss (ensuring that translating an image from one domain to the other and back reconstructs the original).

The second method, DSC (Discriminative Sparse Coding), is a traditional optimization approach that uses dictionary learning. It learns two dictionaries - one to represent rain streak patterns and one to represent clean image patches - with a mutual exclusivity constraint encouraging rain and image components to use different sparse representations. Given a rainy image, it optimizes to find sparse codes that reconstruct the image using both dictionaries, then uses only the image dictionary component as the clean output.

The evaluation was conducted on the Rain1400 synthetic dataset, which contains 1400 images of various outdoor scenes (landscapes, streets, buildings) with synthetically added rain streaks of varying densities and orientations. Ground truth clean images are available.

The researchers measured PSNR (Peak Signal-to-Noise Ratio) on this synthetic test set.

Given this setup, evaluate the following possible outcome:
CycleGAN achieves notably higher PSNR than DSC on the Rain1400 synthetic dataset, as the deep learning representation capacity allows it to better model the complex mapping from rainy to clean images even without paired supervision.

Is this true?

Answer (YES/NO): YES